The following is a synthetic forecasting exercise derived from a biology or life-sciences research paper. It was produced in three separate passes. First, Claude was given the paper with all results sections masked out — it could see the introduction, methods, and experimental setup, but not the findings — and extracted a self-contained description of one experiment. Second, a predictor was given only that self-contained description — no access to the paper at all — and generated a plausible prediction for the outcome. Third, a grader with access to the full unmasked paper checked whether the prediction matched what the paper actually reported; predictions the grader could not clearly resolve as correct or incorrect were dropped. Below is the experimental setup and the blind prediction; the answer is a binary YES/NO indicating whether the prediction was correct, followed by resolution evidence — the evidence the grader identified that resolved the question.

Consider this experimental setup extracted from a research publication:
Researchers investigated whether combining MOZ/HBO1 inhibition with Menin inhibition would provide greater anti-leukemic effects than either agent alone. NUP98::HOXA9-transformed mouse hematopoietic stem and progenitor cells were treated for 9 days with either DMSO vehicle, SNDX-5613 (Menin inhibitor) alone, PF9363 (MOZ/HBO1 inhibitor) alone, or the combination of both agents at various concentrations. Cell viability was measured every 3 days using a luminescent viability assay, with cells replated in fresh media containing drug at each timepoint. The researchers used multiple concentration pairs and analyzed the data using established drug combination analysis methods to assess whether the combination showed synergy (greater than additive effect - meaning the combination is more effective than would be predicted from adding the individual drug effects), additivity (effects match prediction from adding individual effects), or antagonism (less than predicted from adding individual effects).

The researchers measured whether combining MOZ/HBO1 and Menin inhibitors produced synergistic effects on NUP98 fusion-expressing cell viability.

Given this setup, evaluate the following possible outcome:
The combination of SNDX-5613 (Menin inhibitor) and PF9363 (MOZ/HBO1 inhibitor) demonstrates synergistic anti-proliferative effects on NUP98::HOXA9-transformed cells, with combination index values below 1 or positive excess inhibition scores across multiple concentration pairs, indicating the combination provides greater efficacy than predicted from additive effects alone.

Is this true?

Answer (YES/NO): YES